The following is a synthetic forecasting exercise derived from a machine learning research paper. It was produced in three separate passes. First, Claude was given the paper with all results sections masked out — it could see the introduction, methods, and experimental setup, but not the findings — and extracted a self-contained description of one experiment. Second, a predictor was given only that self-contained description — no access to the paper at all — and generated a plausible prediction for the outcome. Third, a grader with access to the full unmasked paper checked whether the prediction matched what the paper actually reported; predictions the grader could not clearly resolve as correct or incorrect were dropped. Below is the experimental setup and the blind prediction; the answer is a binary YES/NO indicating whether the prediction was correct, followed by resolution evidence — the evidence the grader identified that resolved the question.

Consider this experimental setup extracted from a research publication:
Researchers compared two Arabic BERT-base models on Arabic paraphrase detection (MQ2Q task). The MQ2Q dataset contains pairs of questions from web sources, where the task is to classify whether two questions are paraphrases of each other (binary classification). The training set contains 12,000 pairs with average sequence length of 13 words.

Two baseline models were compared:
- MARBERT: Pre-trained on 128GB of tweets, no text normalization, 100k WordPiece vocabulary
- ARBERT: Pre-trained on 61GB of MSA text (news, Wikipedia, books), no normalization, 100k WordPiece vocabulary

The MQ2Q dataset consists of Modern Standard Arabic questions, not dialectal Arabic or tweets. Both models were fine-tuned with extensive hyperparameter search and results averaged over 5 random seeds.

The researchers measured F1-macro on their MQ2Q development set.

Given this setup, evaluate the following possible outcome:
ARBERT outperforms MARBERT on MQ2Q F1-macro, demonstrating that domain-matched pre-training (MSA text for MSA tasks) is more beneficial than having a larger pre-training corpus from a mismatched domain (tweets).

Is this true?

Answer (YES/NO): YES